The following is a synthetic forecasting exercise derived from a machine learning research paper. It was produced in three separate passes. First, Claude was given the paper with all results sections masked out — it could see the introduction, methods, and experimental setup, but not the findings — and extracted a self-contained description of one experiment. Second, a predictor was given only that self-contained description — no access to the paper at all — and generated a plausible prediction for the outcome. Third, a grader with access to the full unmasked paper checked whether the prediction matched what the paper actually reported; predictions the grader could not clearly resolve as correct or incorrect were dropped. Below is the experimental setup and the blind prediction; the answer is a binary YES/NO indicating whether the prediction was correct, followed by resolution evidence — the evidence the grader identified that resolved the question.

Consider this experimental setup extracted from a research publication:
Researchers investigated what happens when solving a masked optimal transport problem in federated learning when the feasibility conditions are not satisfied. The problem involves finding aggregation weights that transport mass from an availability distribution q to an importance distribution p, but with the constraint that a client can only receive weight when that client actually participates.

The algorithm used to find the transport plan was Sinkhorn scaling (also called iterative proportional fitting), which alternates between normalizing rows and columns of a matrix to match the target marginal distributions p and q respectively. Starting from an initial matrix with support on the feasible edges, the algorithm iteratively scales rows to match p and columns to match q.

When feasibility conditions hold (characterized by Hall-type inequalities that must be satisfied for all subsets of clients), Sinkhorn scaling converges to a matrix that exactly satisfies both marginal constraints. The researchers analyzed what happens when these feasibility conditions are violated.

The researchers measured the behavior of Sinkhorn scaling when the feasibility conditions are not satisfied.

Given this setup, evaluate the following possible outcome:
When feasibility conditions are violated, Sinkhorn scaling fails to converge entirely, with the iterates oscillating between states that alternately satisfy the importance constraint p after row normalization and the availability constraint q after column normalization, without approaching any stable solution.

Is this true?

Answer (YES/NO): NO